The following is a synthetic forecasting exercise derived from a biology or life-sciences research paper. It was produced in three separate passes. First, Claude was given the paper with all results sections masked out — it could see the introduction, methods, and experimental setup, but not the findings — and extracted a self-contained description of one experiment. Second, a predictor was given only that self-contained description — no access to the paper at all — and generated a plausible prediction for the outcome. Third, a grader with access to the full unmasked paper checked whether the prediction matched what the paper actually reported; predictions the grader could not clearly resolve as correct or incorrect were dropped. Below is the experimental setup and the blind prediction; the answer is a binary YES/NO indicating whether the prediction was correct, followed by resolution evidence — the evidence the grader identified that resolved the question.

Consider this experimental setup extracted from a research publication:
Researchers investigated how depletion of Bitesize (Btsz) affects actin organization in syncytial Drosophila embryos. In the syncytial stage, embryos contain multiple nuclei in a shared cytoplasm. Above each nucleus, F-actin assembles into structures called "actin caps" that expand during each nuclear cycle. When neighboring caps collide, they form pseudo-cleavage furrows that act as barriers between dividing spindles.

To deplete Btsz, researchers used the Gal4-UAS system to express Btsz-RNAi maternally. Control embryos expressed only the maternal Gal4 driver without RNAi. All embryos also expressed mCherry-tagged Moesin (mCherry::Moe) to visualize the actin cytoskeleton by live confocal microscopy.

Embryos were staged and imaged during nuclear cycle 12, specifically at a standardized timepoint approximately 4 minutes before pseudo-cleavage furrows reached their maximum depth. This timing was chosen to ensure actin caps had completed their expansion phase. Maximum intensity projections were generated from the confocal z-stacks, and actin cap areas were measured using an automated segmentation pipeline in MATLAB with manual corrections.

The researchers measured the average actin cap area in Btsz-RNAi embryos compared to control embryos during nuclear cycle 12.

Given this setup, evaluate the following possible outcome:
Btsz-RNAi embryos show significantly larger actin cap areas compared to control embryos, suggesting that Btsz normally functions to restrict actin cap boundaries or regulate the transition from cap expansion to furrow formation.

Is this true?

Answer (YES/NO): NO